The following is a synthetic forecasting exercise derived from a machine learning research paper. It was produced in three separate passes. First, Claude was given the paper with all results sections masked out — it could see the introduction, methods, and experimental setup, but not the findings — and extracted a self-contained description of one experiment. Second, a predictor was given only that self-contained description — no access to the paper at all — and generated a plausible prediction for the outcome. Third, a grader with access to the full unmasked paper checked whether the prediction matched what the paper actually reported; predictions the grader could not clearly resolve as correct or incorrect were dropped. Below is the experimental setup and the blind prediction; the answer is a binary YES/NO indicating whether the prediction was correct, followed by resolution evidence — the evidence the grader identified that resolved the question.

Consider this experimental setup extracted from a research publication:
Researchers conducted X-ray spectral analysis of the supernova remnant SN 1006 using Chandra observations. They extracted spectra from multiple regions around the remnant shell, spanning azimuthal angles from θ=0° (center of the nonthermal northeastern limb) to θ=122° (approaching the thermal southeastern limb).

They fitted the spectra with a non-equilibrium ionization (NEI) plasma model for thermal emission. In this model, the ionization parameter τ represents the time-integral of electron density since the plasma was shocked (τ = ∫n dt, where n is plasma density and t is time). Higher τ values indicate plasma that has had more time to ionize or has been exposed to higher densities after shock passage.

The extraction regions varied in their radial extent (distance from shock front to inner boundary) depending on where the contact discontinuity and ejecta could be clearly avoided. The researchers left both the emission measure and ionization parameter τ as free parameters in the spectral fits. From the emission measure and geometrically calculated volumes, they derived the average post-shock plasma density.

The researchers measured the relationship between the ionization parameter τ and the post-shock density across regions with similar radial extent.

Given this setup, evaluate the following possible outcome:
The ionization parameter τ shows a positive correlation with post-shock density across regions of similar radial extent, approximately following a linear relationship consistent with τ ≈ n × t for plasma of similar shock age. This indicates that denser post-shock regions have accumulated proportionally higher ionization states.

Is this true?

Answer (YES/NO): YES